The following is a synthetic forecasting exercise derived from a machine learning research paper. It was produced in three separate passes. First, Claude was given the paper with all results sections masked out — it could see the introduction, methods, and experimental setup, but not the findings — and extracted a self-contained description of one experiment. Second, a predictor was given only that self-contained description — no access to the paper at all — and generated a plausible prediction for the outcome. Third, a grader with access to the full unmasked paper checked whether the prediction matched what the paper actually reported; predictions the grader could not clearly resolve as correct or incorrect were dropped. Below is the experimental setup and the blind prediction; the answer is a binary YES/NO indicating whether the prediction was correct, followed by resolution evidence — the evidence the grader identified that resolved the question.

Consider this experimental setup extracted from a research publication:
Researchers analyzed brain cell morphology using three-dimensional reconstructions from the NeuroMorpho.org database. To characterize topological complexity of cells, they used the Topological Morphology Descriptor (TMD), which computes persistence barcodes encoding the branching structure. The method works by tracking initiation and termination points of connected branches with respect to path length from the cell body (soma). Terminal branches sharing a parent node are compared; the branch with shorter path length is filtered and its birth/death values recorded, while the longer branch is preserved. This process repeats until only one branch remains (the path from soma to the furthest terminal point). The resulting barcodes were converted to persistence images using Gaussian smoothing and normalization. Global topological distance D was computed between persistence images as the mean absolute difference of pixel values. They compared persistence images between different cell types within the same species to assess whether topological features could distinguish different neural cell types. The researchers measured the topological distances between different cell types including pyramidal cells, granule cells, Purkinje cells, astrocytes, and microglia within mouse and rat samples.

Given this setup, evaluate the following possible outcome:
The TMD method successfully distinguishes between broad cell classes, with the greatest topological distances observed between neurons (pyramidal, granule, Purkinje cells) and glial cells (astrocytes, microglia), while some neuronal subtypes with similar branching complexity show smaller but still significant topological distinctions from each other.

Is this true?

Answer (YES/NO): NO